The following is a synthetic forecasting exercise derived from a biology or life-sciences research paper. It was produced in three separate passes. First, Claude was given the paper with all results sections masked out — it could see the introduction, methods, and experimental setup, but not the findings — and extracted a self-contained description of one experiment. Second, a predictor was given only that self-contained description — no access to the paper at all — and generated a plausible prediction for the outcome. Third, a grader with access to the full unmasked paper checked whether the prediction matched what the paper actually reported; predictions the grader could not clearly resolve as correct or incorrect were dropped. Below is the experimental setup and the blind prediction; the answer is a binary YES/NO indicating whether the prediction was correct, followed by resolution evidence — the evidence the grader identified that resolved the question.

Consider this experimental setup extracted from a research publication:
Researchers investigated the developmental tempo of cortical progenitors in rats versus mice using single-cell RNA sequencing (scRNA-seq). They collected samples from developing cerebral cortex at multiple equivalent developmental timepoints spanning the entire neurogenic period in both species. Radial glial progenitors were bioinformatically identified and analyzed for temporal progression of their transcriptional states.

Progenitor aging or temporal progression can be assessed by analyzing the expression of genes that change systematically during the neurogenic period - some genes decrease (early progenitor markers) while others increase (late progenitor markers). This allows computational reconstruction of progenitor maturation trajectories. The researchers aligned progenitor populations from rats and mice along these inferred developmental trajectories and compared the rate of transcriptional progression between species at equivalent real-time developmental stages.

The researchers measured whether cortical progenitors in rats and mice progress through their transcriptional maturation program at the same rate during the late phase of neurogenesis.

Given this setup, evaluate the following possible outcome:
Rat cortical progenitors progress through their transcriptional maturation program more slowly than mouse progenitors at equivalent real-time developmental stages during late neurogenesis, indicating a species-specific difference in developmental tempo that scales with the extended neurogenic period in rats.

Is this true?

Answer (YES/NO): NO